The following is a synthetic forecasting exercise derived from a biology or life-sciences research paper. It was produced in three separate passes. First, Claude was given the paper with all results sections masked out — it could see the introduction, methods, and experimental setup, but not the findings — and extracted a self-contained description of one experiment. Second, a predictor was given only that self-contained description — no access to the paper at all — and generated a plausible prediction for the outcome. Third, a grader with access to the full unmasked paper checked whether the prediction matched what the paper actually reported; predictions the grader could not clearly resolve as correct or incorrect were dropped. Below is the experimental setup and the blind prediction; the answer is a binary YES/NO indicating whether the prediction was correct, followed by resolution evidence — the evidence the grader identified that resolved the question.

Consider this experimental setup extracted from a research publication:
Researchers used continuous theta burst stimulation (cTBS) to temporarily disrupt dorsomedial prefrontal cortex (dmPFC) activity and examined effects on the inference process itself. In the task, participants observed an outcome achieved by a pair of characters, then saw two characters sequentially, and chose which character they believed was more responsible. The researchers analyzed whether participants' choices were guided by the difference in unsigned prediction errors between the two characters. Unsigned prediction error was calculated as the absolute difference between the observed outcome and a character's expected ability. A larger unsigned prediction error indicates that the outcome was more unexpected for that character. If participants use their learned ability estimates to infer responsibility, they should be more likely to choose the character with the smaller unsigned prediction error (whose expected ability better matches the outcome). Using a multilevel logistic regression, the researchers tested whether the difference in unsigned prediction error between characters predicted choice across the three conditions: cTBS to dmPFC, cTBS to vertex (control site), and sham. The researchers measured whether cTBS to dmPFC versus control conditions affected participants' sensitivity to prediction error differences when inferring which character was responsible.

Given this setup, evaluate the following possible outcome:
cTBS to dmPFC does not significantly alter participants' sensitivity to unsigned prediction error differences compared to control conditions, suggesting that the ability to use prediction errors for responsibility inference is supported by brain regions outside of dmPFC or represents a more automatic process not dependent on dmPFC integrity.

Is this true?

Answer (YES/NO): YES